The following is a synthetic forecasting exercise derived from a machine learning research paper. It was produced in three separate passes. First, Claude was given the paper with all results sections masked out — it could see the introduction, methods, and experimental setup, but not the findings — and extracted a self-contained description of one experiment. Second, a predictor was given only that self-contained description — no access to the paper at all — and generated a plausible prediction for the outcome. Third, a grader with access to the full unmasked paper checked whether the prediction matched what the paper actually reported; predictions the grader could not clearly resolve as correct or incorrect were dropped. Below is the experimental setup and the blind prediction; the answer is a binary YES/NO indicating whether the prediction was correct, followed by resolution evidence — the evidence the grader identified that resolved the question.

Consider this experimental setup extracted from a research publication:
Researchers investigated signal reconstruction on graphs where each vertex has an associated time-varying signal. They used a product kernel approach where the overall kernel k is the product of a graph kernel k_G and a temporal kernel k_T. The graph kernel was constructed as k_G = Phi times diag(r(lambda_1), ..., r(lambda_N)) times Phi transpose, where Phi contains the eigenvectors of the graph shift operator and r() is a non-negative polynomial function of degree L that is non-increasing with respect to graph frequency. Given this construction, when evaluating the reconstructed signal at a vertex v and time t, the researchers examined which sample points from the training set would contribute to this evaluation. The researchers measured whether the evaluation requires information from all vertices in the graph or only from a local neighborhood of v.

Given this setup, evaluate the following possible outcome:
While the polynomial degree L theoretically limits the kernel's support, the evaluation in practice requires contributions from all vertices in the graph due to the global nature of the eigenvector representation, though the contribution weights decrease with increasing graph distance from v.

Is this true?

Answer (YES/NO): NO